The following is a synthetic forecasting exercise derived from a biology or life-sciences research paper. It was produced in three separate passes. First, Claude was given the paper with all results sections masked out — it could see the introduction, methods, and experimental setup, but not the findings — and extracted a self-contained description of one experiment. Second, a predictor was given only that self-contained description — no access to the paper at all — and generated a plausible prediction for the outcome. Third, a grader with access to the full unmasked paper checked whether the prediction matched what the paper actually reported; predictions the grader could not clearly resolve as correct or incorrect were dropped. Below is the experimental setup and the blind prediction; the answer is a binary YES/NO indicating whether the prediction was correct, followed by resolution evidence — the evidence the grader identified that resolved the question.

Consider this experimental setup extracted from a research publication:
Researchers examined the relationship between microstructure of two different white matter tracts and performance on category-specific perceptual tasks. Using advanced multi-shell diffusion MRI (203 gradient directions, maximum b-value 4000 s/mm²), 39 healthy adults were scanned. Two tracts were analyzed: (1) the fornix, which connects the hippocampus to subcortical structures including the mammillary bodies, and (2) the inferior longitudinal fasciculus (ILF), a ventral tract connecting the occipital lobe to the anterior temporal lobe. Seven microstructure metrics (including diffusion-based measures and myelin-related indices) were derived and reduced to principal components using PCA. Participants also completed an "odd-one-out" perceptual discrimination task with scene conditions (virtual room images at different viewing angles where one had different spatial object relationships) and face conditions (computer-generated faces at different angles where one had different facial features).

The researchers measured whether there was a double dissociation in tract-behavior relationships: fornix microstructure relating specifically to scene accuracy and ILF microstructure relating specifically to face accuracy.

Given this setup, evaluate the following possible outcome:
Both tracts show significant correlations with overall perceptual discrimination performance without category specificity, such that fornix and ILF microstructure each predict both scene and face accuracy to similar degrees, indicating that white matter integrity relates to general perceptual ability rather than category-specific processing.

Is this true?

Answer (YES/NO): NO